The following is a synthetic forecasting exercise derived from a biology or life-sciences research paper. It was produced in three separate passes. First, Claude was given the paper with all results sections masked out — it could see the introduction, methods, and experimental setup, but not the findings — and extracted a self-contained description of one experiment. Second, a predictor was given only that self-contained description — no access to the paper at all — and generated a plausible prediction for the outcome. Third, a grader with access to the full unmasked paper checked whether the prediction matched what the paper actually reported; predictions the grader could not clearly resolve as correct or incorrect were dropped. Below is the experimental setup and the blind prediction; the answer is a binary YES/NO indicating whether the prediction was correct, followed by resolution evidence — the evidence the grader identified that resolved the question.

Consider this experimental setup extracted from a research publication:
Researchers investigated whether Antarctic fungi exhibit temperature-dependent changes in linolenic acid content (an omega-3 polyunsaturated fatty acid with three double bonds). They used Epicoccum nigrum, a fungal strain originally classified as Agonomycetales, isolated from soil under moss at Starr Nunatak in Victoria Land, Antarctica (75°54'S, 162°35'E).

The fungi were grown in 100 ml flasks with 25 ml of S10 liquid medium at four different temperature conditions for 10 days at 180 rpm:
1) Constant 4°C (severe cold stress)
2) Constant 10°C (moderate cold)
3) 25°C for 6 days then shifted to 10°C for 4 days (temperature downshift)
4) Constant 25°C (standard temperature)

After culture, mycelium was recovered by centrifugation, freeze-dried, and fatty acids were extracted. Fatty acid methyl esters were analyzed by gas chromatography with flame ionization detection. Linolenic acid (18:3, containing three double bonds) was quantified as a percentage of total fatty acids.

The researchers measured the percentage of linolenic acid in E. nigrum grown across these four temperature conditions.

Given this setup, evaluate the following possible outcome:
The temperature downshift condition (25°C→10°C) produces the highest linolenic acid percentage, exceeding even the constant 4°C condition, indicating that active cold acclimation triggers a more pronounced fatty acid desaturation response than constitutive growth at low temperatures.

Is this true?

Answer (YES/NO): NO